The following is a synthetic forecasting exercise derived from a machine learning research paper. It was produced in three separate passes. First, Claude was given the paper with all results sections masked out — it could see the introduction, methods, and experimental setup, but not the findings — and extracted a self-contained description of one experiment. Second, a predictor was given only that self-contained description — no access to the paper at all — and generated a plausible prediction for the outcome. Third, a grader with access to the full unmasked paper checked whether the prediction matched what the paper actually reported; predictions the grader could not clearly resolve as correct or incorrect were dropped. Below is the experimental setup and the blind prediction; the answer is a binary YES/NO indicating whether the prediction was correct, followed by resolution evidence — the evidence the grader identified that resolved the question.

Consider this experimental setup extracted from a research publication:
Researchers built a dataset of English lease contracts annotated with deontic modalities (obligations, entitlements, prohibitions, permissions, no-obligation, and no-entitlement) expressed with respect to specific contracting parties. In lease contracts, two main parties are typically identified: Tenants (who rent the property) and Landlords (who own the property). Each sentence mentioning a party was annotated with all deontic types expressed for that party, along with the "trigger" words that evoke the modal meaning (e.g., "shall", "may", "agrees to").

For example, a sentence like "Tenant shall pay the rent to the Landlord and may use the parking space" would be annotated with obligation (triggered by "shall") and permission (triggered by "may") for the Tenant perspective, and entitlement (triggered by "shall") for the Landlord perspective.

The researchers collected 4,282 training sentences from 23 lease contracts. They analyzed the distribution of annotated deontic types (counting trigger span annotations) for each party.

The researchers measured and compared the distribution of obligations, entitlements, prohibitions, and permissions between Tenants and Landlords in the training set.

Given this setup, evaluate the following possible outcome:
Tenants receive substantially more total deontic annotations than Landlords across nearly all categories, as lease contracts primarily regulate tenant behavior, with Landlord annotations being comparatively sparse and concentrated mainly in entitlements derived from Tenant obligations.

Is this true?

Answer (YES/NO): NO